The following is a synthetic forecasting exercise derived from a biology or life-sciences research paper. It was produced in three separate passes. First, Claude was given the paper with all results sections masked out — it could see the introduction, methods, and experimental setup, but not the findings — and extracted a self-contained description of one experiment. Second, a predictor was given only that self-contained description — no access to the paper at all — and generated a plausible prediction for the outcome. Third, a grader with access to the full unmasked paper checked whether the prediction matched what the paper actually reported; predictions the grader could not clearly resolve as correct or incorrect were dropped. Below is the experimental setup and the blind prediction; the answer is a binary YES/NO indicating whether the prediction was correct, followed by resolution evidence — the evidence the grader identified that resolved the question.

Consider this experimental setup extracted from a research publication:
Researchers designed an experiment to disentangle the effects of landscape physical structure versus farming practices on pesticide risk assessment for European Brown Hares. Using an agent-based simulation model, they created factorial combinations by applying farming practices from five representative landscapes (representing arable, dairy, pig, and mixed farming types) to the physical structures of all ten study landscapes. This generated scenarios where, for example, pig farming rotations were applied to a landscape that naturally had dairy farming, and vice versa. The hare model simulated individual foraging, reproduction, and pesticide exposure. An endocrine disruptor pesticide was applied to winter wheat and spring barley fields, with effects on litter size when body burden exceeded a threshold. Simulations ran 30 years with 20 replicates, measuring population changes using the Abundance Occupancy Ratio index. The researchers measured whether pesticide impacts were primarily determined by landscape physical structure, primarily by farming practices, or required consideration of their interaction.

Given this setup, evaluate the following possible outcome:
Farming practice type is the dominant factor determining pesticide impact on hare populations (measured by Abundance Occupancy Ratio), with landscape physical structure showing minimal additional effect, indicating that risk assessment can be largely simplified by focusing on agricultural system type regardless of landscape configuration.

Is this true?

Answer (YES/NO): NO